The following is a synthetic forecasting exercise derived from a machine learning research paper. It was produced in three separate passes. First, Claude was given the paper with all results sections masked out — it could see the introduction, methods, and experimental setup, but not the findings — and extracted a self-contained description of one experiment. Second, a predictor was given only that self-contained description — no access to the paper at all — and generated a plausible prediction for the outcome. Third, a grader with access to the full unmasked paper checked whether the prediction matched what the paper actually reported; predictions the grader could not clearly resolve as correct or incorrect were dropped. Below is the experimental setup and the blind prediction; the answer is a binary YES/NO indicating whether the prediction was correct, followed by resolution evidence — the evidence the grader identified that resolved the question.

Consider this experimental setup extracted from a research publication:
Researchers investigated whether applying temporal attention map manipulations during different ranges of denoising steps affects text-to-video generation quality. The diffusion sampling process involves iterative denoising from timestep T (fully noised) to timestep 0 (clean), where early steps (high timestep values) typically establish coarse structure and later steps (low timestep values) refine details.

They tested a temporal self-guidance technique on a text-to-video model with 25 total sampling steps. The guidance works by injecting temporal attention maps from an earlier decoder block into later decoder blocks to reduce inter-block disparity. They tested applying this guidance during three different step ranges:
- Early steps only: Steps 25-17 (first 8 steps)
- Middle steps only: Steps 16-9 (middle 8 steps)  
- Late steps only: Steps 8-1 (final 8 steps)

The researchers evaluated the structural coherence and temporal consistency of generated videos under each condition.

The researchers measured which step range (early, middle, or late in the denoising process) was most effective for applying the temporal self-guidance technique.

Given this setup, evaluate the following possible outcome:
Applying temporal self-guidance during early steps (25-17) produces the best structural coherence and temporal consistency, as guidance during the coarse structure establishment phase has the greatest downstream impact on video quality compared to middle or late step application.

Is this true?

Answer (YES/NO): YES